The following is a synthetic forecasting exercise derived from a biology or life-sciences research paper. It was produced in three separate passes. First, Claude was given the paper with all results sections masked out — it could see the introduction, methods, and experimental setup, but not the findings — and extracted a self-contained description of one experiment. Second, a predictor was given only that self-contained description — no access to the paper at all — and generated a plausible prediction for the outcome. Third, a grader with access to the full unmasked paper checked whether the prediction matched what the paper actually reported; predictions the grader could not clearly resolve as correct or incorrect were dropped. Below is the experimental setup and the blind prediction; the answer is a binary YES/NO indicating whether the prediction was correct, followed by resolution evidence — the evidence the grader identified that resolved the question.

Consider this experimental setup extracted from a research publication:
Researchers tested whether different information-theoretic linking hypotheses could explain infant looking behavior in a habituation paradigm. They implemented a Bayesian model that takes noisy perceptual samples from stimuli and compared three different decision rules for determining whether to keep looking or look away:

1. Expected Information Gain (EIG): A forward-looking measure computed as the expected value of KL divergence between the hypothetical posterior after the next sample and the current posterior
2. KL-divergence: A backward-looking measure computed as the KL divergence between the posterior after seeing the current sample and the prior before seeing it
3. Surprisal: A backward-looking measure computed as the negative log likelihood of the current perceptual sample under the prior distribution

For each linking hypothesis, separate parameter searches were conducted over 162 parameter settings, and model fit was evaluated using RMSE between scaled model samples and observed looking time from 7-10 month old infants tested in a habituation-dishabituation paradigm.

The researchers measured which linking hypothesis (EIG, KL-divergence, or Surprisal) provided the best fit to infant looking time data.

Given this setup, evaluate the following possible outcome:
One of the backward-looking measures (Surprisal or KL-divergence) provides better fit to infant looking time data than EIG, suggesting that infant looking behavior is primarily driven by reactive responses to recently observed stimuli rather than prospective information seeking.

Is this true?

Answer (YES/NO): NO